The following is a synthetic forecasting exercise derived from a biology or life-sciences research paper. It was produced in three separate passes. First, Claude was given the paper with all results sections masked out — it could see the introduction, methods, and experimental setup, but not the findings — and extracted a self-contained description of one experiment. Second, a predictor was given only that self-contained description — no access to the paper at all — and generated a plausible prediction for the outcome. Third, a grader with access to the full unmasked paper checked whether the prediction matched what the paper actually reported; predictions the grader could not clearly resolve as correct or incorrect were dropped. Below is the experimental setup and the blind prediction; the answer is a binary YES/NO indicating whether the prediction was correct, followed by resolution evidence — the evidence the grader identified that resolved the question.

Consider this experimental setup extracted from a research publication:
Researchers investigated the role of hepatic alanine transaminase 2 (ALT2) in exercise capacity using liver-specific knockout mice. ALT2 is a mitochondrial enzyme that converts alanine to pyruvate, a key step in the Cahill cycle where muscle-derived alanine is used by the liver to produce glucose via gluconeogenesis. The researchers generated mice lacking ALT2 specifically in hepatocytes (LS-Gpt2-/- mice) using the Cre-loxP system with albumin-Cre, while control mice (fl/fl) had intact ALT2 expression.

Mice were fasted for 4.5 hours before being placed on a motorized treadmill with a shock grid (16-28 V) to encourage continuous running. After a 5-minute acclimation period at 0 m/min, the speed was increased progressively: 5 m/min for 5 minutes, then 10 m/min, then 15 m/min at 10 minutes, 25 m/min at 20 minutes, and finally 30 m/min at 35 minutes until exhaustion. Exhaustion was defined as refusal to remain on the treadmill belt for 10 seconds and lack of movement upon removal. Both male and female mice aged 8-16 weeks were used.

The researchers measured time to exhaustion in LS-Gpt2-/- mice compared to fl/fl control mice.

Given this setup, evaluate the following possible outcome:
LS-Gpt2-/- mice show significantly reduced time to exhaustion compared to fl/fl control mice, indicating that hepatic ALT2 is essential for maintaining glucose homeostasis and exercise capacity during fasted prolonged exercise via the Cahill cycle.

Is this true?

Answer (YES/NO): NO